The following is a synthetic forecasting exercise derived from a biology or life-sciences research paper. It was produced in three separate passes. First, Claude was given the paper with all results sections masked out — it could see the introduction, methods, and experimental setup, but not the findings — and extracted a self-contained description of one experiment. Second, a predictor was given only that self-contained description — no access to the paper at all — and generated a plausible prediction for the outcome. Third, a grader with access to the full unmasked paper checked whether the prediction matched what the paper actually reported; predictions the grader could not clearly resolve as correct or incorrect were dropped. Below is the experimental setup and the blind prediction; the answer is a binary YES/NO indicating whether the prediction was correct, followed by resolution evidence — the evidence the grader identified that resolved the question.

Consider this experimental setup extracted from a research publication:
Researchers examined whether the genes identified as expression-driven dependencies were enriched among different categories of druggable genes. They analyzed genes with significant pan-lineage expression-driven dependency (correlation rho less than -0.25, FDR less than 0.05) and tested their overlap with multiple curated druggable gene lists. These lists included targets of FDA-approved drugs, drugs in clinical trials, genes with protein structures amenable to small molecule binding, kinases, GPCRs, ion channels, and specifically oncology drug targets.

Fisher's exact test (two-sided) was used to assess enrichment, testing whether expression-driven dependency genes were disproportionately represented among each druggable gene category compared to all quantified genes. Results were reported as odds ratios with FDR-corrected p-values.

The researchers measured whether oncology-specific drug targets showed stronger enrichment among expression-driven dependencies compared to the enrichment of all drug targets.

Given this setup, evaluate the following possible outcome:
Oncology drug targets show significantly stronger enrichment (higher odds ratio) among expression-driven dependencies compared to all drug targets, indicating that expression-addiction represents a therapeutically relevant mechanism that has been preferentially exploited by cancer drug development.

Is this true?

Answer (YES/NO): YES